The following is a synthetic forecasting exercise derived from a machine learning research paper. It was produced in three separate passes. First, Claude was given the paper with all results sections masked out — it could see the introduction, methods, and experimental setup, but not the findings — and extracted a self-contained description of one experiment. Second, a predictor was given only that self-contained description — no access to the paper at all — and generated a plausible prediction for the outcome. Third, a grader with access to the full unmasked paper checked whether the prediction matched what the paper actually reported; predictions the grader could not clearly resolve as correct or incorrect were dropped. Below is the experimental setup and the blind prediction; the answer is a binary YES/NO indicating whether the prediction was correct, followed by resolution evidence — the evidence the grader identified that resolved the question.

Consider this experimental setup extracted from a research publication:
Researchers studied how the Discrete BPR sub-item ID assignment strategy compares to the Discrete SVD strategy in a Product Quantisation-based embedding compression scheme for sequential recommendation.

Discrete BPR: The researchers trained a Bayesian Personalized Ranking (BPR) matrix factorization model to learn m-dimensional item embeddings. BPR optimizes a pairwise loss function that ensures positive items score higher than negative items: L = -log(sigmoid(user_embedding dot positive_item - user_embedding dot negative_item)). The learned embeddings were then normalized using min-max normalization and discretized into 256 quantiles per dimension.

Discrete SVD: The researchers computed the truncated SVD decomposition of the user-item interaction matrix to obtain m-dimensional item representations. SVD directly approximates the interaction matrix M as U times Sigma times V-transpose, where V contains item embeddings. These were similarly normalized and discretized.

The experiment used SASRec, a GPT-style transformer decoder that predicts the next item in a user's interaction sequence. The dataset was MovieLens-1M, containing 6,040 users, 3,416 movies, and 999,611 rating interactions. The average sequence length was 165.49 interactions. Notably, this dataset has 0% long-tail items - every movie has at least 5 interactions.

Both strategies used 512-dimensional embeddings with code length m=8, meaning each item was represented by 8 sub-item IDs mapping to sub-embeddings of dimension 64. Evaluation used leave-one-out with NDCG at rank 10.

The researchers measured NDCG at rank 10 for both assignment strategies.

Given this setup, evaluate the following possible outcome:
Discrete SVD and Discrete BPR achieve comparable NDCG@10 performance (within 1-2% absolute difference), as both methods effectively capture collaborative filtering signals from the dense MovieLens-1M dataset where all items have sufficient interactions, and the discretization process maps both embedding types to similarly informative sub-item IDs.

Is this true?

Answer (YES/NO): YES